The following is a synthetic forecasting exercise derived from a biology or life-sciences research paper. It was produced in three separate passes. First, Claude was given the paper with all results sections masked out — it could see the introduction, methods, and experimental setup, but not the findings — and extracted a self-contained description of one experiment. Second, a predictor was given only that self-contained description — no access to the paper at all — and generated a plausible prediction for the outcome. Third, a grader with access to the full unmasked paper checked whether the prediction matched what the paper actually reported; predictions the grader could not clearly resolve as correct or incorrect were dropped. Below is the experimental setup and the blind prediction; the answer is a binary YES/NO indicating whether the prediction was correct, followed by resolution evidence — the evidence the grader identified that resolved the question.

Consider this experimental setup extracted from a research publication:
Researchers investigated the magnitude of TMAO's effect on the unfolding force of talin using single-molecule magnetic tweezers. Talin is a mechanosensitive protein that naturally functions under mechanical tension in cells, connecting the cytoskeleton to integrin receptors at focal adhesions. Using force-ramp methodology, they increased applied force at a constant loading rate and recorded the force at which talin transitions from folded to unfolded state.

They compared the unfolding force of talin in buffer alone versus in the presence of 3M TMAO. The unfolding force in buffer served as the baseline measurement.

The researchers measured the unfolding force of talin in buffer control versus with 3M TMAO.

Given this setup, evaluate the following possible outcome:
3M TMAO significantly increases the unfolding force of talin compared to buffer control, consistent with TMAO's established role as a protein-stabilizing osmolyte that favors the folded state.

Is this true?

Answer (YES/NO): YES